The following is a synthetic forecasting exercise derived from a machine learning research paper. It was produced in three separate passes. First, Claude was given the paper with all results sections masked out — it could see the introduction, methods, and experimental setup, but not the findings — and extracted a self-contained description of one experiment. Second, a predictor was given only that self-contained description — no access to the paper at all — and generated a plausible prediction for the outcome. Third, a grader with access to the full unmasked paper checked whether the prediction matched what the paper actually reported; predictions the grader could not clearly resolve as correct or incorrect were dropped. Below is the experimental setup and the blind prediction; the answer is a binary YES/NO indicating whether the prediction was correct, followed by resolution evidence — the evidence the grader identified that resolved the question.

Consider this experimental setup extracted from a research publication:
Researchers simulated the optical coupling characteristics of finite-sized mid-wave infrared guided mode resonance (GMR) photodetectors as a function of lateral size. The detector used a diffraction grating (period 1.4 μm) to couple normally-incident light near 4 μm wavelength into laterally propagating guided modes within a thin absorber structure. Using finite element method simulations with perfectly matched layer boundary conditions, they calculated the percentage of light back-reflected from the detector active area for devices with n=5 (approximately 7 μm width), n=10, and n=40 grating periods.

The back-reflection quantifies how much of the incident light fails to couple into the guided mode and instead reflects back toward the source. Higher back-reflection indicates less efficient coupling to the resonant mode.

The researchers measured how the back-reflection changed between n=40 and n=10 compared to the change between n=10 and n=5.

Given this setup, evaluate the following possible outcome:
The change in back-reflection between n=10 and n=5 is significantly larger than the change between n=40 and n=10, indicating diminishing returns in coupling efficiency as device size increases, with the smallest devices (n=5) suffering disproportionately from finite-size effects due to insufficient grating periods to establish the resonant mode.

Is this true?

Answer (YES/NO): YES